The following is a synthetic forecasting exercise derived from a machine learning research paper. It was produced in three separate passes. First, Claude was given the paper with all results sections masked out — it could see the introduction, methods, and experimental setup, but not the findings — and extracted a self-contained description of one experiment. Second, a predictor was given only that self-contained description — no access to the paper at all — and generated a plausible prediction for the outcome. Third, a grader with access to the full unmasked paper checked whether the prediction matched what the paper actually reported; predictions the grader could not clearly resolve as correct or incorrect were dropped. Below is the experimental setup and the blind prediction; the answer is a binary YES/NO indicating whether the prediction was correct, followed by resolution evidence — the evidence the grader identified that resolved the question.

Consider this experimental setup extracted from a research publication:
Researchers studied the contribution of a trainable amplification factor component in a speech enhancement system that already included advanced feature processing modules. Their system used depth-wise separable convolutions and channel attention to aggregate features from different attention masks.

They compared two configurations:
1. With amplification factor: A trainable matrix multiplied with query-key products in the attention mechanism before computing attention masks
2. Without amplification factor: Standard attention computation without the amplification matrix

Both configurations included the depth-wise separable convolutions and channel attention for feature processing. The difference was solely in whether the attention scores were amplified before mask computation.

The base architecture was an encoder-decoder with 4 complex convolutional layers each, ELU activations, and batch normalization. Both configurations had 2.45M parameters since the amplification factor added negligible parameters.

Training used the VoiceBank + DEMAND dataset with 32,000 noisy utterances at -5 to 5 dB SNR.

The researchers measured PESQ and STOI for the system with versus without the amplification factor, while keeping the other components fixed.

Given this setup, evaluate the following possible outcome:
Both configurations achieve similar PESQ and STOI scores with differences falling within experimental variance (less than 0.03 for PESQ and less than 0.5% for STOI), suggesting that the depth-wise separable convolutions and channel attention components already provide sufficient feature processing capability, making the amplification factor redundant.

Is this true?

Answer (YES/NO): NO